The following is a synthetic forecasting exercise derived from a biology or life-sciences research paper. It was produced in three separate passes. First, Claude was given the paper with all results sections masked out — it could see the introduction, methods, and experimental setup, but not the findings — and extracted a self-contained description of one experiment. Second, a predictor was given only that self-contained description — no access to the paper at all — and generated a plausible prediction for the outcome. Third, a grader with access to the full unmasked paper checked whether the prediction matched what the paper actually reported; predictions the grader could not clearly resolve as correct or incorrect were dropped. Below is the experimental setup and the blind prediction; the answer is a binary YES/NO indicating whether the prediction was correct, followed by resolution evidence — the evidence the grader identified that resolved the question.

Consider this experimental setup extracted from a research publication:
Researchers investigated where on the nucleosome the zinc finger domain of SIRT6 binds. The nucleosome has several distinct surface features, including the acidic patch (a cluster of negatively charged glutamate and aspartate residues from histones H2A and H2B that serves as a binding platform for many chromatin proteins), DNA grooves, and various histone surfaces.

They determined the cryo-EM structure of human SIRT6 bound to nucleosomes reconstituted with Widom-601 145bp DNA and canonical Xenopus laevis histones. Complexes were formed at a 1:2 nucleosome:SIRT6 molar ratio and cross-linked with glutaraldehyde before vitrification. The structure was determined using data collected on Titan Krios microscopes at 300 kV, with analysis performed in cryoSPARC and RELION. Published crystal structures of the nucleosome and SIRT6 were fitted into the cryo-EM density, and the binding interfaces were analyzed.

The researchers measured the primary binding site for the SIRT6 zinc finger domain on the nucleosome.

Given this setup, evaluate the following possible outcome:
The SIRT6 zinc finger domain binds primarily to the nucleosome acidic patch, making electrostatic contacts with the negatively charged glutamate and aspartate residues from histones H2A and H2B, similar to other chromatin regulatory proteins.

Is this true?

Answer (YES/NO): YES